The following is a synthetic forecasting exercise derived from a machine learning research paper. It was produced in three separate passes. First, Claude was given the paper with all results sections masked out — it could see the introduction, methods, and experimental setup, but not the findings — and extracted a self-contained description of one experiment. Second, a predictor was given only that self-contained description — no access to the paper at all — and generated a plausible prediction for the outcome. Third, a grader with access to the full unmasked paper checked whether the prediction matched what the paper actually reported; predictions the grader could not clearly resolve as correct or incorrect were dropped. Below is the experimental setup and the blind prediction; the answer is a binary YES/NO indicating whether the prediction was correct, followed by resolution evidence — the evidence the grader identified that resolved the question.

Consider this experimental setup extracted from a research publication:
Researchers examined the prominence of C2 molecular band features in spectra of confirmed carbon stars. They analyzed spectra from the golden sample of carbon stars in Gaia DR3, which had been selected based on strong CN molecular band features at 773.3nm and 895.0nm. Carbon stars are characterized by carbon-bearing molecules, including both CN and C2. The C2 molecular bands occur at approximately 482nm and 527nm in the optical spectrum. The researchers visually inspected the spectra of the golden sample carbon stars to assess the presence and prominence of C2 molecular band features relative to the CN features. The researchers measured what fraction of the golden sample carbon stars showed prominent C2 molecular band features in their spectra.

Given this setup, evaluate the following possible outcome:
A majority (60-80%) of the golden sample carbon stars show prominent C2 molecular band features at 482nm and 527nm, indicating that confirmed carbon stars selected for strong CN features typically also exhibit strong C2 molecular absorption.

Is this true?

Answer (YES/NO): NO